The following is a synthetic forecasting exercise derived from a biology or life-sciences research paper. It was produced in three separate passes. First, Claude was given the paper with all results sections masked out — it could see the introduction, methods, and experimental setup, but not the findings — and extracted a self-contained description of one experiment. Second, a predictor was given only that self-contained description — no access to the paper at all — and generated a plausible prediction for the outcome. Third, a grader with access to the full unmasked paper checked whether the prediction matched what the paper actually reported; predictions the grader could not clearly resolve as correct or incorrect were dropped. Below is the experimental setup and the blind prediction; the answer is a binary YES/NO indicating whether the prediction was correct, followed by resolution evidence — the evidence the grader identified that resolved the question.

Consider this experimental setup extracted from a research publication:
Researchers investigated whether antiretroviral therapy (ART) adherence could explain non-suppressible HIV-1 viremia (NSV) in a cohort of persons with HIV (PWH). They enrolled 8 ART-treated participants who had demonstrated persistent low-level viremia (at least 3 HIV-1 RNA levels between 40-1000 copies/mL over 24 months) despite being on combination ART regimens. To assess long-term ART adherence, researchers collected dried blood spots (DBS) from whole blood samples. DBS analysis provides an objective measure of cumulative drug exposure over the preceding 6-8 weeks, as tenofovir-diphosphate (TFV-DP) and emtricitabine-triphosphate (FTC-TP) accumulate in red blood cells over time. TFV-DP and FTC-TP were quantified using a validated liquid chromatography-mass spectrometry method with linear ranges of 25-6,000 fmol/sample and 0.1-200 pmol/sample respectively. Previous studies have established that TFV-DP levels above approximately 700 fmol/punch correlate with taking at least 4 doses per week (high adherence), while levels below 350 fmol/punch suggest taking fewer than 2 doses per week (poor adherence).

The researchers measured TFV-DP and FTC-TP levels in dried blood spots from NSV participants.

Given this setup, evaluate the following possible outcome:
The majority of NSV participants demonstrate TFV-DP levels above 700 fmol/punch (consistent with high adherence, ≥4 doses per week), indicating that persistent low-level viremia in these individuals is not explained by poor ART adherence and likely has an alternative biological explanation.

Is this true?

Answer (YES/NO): YES